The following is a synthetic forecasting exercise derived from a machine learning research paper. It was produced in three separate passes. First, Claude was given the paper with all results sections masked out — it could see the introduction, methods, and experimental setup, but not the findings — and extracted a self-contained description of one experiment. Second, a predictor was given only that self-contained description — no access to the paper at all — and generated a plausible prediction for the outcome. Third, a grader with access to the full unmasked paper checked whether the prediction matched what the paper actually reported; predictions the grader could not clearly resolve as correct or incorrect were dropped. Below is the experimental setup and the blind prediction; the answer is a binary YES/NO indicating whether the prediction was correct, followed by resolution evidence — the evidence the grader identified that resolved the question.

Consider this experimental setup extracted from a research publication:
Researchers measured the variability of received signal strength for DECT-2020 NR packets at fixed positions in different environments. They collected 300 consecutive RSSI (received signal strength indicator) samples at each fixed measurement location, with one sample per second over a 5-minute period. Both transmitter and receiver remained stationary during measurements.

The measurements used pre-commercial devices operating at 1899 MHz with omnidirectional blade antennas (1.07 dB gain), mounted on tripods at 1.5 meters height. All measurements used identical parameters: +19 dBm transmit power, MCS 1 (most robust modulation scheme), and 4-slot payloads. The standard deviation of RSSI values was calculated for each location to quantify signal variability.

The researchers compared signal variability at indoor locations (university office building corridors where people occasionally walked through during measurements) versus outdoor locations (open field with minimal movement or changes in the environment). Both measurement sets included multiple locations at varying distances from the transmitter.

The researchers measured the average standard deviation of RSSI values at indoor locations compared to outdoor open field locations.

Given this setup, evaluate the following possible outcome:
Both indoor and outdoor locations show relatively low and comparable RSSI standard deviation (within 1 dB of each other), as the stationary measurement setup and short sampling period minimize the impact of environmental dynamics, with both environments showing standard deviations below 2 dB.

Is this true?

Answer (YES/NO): NO